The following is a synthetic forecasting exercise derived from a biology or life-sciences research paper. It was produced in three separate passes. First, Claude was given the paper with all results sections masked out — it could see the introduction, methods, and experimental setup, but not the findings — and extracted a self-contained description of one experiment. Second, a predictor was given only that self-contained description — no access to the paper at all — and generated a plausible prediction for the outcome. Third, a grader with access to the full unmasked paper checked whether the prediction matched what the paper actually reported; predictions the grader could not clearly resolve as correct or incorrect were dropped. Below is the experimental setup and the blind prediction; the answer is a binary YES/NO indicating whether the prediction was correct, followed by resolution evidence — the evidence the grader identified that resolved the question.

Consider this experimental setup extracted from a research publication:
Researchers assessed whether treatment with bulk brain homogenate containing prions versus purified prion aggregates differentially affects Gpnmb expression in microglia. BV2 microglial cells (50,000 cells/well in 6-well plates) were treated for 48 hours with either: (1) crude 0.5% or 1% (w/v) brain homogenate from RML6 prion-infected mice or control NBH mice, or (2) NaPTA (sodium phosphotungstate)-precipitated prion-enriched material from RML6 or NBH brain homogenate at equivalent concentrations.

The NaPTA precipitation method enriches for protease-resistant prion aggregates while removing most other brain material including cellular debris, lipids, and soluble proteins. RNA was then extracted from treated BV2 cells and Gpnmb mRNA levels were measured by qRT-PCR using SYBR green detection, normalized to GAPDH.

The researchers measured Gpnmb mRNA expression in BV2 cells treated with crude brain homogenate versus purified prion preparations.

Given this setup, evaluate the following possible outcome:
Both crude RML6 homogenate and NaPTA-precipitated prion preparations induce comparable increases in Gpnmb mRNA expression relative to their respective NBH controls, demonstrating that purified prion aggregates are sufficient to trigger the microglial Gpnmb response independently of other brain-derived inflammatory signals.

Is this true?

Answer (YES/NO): NO